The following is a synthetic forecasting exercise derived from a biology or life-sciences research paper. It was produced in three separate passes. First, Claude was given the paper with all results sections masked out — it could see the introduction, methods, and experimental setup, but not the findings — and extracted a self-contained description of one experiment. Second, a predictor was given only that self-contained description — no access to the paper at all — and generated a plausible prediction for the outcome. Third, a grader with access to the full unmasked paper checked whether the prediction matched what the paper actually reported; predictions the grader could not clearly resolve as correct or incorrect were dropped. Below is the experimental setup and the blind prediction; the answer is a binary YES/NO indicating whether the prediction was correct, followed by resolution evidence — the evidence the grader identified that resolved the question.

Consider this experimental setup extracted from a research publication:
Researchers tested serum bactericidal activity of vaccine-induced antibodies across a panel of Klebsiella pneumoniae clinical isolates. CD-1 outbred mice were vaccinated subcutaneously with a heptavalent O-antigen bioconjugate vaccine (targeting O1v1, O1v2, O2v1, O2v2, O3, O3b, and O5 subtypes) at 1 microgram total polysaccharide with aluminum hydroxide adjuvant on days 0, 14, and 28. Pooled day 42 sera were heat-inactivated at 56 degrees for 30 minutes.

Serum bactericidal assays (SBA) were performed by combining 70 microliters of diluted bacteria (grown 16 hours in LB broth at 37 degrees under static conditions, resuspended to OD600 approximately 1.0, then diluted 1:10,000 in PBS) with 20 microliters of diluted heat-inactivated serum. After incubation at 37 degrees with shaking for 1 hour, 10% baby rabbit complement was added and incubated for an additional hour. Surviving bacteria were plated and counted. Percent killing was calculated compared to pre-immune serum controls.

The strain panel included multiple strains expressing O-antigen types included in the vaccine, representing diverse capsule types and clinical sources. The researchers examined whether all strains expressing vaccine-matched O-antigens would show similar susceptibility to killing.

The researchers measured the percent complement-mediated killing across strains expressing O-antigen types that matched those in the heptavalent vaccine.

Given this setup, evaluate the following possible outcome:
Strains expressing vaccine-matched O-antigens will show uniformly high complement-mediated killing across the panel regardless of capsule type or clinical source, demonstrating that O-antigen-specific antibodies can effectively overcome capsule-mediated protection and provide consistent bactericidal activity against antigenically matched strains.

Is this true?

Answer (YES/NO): NO